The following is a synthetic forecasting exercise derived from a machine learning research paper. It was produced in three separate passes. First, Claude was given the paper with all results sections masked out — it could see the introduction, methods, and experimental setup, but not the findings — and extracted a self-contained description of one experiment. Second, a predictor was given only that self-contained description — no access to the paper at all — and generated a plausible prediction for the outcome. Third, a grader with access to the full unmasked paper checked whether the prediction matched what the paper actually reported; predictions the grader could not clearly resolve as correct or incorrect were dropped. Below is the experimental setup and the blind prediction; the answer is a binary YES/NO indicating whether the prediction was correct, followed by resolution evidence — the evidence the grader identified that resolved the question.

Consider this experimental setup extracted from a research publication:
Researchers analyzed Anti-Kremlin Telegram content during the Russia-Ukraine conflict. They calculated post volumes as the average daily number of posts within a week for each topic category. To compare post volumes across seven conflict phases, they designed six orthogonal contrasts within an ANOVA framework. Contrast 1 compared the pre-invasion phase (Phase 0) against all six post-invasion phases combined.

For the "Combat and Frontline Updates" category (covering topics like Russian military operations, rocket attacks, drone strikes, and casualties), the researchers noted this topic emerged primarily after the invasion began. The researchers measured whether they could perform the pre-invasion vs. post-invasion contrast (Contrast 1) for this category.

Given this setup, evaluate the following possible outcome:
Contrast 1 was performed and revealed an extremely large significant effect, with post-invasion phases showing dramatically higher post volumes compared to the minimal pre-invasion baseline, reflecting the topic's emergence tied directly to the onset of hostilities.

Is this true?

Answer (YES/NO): NO